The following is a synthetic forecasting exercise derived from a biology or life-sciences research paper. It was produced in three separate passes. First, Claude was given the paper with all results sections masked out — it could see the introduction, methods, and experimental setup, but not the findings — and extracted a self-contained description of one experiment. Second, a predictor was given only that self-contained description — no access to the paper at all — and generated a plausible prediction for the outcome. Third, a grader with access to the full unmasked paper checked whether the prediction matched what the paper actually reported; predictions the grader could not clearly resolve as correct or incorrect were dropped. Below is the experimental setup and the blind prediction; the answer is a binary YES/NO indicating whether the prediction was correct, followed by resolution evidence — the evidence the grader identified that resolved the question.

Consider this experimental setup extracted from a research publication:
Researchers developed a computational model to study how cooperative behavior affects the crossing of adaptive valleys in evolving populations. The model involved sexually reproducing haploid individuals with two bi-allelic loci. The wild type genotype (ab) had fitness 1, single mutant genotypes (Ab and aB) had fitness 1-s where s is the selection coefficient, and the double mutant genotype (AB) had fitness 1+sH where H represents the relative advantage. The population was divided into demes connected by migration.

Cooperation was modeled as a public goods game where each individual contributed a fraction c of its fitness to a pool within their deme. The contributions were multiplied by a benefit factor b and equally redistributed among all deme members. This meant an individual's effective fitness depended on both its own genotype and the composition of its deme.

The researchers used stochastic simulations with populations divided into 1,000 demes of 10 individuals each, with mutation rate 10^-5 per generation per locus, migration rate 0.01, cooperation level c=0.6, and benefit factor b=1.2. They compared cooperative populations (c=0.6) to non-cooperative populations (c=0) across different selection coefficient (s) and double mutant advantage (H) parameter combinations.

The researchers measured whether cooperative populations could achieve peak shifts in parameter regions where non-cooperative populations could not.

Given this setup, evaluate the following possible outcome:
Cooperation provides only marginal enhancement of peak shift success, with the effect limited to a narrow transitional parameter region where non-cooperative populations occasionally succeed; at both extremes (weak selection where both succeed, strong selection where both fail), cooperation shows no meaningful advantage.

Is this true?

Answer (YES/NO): NO